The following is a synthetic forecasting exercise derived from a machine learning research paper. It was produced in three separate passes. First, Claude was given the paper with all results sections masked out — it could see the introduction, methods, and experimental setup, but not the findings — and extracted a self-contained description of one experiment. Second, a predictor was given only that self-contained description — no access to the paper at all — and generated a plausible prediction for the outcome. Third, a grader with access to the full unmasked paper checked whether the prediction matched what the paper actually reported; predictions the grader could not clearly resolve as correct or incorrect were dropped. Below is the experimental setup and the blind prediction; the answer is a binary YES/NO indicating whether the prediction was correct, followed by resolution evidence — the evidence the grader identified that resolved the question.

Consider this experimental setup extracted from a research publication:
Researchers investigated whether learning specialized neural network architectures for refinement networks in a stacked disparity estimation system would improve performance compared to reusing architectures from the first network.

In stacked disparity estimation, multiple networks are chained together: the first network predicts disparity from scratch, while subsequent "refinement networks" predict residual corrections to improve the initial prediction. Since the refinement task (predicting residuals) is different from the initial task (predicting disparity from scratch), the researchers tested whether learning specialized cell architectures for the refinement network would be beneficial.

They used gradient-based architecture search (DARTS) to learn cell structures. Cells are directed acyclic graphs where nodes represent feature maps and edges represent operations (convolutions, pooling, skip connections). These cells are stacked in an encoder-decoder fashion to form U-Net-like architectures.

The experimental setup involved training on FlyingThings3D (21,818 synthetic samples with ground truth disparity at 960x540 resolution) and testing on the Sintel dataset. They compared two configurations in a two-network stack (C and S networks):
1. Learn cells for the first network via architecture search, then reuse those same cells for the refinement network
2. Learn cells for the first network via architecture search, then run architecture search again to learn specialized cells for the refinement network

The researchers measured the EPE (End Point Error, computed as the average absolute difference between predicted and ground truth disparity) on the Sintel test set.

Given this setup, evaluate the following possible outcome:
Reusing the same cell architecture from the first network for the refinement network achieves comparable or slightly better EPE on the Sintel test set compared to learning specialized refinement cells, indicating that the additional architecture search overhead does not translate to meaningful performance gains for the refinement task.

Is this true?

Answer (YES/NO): YES